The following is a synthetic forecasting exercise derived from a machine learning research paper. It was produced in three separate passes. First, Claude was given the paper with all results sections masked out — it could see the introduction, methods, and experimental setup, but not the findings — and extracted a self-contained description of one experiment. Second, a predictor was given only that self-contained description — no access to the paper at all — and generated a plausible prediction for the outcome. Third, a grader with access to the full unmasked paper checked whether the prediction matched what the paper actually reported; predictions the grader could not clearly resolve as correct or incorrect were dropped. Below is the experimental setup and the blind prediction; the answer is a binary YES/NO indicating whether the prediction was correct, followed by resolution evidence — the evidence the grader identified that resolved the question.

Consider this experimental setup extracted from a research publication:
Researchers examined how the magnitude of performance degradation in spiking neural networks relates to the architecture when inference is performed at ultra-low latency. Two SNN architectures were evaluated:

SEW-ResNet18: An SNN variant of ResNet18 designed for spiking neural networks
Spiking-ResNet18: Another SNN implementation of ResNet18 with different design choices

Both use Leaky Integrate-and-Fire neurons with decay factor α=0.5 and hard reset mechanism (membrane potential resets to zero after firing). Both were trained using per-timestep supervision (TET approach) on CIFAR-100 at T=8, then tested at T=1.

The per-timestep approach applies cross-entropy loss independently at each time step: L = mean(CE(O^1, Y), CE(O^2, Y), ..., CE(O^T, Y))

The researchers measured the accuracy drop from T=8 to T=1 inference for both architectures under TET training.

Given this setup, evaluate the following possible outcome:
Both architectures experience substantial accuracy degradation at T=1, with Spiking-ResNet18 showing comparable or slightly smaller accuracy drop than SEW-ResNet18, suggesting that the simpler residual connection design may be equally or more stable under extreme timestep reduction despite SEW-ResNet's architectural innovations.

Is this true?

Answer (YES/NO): NO